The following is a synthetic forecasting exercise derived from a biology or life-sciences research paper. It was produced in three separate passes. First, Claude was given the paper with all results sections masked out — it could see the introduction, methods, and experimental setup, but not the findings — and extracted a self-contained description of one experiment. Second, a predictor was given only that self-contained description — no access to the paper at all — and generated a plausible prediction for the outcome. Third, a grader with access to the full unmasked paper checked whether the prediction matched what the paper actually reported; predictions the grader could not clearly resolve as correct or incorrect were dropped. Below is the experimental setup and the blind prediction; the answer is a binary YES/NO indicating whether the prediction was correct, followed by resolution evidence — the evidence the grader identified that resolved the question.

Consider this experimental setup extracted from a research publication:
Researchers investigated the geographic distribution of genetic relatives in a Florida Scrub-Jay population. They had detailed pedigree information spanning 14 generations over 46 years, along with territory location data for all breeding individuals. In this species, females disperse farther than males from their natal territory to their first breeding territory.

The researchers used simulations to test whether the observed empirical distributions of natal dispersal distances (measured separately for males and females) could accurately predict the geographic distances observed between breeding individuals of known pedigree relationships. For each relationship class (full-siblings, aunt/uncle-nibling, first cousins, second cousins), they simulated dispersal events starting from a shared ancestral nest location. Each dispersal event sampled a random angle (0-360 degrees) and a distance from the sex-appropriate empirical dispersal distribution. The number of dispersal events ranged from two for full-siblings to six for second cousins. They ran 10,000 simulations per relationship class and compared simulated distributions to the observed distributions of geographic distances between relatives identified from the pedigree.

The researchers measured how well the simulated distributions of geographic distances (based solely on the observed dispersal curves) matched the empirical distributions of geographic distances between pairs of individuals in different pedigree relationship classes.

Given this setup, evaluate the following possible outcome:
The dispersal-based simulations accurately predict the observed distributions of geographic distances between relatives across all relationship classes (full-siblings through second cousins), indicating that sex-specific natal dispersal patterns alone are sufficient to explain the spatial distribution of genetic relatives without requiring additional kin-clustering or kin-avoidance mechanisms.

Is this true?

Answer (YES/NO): NO